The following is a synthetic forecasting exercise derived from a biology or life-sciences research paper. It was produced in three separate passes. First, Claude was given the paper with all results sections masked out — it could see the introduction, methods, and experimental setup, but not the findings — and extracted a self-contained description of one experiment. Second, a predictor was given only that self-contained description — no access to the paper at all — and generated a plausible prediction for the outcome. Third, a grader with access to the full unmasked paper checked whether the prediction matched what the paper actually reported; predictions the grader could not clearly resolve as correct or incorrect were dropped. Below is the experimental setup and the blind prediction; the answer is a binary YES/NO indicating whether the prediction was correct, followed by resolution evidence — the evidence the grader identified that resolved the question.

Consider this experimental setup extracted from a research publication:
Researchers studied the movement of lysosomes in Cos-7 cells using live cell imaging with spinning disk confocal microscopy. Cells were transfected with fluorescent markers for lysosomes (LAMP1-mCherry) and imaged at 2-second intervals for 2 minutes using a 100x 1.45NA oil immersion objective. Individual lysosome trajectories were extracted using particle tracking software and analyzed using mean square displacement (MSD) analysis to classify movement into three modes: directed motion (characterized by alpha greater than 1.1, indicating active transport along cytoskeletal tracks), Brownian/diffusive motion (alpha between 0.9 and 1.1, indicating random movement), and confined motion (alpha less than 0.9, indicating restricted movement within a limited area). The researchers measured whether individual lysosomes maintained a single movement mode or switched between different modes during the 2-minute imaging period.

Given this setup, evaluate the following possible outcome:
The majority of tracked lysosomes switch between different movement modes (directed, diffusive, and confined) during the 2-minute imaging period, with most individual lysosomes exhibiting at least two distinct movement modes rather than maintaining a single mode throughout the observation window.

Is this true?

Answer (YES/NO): YES